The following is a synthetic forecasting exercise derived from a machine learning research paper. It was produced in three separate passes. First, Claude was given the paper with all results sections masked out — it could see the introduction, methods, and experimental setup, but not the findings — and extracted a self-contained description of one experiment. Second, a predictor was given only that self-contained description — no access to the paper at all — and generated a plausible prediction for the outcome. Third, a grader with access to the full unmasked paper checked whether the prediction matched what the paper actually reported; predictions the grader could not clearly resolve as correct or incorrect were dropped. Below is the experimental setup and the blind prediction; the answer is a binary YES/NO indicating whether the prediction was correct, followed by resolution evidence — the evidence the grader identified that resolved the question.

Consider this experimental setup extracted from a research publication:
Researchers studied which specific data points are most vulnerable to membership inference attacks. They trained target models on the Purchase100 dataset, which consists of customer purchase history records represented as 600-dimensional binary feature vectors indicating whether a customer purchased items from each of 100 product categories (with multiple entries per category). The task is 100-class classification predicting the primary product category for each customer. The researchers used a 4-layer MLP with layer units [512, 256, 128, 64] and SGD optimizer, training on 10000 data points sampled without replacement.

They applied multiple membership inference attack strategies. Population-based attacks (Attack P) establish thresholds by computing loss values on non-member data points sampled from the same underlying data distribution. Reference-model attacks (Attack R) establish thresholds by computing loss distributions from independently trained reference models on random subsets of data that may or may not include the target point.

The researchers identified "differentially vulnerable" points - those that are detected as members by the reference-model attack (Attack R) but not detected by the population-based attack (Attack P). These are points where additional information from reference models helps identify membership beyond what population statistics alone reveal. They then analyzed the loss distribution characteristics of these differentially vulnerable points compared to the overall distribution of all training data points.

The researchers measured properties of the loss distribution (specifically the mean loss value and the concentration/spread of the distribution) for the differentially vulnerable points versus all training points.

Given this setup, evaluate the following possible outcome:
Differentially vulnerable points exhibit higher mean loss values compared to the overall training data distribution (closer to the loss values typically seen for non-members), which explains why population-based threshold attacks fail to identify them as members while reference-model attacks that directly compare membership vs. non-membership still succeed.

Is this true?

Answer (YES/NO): YES